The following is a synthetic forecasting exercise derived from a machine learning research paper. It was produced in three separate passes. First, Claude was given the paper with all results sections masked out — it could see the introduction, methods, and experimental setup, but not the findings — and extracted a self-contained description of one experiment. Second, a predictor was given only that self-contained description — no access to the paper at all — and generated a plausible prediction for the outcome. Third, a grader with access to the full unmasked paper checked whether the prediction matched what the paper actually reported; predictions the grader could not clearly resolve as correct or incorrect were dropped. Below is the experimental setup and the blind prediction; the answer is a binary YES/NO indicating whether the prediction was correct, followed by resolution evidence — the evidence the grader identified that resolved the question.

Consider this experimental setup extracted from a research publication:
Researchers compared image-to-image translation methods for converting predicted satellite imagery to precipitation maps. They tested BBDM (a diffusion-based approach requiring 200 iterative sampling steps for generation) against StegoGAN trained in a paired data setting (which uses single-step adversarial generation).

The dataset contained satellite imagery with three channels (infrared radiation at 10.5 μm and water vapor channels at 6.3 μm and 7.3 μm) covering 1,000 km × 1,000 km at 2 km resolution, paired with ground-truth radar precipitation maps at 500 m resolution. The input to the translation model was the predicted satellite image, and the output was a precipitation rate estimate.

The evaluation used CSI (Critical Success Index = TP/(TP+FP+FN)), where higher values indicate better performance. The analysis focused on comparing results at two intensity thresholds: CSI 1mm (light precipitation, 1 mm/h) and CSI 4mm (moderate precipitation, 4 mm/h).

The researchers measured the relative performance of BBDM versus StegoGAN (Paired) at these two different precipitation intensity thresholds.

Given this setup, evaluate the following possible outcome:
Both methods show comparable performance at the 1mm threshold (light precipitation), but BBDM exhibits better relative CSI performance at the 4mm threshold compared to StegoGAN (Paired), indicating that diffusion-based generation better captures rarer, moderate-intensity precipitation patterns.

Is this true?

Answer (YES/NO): YES